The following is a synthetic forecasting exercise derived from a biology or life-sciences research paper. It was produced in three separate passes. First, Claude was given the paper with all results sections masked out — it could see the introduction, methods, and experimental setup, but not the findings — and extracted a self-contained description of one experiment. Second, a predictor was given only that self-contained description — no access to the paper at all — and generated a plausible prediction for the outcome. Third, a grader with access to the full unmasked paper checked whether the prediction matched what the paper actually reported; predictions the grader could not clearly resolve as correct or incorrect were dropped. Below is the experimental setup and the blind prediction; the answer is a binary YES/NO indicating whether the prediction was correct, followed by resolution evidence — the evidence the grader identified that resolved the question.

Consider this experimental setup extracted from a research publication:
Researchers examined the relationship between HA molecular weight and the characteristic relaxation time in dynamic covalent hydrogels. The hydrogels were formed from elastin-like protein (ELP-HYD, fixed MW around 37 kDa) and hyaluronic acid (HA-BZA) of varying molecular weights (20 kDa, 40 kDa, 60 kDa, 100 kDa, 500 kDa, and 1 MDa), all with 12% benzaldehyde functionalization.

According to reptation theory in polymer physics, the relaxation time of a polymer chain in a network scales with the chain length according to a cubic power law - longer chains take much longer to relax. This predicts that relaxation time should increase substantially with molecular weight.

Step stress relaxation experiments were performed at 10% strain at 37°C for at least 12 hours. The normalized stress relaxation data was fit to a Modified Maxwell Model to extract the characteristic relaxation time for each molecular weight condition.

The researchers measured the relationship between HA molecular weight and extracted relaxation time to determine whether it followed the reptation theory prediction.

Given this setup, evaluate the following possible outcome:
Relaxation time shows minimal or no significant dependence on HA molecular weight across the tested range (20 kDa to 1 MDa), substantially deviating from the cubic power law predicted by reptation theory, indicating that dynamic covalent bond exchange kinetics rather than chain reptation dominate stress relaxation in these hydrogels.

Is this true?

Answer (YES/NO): NO